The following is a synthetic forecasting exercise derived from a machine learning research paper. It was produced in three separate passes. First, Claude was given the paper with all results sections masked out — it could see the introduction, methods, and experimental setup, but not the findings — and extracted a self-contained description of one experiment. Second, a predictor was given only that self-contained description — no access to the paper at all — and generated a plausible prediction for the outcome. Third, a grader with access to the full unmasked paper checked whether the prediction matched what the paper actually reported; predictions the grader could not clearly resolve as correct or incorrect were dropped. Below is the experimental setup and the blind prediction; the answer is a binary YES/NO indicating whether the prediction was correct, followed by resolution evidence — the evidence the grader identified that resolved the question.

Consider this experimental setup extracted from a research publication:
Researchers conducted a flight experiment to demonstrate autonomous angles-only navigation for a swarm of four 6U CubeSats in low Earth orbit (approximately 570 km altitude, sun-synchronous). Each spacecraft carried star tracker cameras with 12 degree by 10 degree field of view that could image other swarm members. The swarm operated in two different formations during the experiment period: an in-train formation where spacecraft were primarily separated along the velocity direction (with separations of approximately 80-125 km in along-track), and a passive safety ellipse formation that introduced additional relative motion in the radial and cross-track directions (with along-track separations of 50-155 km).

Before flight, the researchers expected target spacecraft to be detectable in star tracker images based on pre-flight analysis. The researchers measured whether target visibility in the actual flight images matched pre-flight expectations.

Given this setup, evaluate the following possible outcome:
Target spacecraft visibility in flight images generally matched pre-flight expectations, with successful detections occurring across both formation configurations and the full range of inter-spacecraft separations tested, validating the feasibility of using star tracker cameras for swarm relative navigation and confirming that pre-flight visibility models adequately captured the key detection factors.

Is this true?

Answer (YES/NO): NO